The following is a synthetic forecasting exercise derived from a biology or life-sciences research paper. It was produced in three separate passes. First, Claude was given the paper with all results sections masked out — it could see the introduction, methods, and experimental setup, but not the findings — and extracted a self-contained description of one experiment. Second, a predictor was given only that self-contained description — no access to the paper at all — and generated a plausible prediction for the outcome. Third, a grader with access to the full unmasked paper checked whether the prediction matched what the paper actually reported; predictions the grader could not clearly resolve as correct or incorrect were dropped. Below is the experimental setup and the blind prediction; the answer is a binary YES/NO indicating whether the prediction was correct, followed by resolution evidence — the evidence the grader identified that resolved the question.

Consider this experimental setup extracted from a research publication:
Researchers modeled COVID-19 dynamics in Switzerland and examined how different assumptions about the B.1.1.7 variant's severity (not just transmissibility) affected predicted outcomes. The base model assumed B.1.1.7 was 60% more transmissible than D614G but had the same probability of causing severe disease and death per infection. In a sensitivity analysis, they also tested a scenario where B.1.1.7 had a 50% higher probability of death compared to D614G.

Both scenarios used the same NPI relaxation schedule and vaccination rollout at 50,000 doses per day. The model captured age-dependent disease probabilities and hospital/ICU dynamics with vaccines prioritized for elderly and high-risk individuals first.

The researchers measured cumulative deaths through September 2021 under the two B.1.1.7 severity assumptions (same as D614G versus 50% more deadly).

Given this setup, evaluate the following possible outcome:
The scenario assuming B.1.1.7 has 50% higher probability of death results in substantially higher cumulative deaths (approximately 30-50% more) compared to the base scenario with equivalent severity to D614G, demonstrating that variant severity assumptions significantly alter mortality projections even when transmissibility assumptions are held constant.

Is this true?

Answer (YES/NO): YES